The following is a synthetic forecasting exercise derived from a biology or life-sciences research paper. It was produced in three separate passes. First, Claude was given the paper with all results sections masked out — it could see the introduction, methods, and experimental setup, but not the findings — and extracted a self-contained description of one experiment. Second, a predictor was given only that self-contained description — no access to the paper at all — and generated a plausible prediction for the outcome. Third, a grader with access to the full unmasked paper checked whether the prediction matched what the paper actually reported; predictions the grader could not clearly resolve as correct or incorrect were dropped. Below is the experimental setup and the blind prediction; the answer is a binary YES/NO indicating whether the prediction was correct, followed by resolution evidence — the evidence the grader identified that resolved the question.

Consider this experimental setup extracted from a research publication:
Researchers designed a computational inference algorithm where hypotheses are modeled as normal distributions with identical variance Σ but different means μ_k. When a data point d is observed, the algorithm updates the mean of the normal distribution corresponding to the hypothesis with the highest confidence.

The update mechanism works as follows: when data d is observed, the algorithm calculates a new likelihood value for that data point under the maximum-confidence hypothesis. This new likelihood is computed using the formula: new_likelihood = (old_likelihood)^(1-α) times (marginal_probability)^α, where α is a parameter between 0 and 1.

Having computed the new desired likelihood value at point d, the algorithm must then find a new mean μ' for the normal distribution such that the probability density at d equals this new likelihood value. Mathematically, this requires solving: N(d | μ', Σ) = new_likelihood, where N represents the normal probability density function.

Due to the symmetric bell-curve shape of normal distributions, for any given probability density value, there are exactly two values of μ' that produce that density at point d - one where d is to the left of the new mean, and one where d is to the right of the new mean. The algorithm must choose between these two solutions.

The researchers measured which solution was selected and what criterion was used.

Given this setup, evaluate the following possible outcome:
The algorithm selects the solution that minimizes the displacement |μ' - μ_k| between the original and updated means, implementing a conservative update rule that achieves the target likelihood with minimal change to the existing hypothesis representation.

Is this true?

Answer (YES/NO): YES